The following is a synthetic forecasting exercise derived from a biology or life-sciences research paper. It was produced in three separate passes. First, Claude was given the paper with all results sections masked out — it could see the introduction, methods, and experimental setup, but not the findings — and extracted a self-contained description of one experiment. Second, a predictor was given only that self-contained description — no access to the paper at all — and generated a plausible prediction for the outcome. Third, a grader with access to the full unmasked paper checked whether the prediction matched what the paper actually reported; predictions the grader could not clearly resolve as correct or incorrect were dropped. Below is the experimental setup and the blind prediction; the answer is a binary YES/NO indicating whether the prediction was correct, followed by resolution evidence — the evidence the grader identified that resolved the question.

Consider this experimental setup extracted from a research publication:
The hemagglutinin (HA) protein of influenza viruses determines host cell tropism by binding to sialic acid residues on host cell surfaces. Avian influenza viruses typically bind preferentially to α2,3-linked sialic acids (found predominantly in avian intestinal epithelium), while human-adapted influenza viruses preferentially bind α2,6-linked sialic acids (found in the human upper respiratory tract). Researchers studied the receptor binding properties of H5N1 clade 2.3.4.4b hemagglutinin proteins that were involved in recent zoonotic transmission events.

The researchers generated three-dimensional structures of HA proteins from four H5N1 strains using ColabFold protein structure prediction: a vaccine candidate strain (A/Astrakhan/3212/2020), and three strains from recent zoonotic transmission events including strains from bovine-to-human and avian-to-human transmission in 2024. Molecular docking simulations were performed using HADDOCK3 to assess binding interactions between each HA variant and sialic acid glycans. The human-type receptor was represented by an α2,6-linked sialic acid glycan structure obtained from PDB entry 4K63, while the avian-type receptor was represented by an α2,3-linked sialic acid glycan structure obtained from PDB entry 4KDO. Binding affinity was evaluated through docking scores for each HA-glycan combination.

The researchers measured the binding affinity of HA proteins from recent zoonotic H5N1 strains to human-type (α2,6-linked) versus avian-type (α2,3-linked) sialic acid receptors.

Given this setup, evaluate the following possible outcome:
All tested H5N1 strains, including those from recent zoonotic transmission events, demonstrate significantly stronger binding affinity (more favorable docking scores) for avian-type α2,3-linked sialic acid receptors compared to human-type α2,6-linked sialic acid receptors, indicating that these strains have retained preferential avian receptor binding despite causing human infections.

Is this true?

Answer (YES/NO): NO